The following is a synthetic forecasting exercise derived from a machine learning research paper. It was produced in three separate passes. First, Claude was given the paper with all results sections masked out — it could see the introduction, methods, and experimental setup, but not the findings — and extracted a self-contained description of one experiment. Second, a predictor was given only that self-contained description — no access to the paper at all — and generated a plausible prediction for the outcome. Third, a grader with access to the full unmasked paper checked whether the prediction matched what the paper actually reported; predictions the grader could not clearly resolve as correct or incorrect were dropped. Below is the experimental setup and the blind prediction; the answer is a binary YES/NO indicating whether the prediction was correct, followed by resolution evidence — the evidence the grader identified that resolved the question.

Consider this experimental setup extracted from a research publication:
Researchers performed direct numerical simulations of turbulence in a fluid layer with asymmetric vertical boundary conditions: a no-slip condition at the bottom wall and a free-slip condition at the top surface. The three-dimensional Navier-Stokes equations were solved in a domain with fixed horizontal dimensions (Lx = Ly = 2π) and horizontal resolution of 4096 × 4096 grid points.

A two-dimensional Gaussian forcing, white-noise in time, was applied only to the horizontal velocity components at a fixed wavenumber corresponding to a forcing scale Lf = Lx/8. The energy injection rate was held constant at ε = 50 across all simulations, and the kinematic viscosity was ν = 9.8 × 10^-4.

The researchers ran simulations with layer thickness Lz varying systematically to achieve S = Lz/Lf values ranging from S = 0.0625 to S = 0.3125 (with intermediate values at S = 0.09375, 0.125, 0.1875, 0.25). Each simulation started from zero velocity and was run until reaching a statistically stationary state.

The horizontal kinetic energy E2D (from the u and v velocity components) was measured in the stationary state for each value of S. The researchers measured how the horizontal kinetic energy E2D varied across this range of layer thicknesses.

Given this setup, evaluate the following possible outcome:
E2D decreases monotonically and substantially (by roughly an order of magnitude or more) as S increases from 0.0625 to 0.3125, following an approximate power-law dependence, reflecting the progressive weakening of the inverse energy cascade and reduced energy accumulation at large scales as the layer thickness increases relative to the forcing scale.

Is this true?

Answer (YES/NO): NO